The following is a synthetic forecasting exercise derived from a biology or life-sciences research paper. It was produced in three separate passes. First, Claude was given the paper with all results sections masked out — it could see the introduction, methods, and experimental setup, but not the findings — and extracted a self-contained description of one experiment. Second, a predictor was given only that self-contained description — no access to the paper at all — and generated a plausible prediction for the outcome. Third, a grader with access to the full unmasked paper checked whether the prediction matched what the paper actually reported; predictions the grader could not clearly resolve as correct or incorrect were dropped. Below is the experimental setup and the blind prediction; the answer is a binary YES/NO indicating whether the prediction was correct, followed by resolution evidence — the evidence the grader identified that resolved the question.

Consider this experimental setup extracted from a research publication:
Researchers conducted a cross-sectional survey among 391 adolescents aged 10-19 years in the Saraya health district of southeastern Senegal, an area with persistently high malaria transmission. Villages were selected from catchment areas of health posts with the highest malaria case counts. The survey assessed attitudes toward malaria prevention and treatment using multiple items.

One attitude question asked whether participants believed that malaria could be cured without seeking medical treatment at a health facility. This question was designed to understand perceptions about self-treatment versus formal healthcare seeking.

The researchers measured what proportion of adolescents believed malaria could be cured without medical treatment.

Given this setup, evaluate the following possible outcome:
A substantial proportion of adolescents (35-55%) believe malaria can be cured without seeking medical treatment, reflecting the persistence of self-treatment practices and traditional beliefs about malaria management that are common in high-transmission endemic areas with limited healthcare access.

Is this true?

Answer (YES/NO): YES